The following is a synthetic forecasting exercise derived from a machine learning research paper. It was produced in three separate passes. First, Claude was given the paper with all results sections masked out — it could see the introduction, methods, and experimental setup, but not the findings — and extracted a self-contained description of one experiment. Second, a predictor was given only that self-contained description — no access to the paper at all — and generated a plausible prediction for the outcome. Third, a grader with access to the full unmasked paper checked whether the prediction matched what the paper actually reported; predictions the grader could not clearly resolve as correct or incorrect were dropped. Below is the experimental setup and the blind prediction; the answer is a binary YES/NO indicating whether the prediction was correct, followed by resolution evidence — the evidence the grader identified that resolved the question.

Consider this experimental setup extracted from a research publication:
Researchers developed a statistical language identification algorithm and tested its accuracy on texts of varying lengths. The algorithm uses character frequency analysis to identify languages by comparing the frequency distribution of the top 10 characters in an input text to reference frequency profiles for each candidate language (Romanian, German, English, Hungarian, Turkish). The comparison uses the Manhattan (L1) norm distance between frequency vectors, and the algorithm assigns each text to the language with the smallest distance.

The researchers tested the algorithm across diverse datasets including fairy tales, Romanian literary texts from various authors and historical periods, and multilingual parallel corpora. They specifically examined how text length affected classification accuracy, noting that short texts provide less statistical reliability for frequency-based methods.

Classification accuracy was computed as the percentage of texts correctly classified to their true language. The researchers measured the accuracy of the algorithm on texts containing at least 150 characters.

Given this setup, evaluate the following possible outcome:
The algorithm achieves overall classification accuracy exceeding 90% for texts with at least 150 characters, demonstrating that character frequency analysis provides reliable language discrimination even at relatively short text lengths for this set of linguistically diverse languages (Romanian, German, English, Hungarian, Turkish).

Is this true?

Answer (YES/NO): NO